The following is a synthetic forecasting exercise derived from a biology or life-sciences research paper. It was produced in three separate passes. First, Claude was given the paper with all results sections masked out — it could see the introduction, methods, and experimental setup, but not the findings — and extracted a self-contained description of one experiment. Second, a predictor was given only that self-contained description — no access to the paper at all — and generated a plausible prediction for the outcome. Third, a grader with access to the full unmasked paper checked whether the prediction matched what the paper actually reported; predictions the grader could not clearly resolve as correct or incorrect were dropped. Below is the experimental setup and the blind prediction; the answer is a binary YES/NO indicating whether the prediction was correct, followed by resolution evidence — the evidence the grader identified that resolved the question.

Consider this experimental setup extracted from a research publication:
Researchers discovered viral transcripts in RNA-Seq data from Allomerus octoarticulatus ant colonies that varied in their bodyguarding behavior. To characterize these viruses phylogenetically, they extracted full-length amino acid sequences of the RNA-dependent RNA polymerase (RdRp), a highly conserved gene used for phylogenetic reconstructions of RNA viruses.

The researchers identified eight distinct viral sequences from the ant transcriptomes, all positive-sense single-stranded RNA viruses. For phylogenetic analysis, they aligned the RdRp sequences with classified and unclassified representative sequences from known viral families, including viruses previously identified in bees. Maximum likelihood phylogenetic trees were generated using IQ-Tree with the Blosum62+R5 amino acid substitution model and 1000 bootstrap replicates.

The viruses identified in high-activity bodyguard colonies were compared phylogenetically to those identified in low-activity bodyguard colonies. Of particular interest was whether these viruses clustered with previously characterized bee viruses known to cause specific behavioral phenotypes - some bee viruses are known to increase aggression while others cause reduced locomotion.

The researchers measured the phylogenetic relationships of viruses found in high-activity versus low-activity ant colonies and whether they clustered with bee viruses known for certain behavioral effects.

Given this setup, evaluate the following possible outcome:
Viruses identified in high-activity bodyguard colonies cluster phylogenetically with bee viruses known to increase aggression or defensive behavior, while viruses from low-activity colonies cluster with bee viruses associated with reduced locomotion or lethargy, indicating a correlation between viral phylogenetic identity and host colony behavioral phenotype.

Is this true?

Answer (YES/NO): YES